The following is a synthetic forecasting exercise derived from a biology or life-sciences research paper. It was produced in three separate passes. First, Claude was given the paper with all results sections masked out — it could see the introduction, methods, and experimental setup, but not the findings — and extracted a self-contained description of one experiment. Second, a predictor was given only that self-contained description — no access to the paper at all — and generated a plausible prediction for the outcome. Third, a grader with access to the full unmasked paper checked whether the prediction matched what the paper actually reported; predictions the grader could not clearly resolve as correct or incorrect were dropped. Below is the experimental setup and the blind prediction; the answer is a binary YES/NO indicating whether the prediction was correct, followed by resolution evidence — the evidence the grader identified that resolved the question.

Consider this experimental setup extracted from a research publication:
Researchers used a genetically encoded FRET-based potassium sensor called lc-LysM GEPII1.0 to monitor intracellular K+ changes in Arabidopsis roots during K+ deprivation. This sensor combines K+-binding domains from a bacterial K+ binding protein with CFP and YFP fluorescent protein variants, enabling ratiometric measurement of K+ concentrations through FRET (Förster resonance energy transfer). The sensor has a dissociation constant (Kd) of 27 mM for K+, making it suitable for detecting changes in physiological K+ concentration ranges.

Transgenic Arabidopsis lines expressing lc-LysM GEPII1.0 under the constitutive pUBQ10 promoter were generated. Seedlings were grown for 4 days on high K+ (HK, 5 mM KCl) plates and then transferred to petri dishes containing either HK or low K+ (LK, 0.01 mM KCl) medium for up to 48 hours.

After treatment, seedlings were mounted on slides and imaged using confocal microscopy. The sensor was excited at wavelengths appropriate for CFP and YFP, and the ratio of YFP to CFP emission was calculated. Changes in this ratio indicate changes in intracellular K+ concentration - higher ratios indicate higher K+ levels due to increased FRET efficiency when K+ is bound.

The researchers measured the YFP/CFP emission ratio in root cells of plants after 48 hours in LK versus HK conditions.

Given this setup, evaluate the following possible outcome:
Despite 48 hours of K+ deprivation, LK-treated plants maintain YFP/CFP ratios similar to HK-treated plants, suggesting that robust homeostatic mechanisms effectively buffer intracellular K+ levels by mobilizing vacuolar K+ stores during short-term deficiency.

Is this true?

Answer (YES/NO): NO